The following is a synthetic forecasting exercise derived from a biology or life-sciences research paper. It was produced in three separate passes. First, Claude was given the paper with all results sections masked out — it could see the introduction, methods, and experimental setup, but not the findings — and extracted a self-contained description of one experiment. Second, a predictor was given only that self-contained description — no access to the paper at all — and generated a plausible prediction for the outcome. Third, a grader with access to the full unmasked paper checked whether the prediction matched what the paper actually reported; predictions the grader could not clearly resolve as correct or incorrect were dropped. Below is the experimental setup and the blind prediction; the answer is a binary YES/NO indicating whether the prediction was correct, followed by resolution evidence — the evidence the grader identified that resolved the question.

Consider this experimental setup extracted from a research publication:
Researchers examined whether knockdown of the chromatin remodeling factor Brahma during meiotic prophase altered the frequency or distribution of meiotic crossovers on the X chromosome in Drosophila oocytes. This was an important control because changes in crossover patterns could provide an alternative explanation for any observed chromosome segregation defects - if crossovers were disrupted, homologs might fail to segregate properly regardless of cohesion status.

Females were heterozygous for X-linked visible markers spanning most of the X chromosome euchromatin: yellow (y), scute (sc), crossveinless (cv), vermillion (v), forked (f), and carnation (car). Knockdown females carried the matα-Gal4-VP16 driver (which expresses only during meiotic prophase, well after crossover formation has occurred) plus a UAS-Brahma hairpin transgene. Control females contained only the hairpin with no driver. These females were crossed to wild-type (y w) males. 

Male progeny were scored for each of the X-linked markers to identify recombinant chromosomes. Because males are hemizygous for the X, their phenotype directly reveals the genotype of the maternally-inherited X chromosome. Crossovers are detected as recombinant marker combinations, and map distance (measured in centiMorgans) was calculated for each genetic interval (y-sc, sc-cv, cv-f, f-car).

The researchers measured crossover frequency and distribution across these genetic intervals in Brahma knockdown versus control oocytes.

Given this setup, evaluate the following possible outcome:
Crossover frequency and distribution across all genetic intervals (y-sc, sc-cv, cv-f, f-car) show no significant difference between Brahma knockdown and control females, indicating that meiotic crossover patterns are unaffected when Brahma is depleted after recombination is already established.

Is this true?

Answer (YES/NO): YES